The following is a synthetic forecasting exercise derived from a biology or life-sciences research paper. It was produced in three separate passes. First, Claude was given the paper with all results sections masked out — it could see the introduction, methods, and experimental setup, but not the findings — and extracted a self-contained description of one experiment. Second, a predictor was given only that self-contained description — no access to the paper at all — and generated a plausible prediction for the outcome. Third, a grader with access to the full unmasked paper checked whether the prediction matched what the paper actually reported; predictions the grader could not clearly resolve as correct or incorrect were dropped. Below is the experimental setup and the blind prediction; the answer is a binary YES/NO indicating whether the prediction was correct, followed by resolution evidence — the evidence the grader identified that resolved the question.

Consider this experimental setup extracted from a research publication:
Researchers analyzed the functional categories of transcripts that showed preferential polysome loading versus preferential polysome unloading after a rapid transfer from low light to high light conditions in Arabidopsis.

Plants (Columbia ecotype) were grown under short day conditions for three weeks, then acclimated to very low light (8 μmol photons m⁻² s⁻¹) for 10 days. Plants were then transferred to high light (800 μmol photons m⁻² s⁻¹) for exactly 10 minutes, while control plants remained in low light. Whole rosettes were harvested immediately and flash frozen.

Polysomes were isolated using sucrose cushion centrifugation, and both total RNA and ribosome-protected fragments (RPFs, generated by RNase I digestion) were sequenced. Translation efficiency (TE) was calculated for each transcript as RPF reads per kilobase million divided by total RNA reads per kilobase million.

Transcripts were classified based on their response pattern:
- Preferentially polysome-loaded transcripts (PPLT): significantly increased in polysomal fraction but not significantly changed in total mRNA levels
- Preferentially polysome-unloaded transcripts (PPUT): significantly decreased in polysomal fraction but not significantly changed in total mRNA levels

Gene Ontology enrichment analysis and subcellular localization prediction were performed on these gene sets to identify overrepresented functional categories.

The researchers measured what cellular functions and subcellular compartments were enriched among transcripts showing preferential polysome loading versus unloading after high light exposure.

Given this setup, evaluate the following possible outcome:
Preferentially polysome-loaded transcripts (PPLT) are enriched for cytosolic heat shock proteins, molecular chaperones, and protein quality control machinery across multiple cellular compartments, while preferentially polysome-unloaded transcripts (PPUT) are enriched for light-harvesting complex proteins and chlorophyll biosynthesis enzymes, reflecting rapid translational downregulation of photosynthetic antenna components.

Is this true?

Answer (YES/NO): NO